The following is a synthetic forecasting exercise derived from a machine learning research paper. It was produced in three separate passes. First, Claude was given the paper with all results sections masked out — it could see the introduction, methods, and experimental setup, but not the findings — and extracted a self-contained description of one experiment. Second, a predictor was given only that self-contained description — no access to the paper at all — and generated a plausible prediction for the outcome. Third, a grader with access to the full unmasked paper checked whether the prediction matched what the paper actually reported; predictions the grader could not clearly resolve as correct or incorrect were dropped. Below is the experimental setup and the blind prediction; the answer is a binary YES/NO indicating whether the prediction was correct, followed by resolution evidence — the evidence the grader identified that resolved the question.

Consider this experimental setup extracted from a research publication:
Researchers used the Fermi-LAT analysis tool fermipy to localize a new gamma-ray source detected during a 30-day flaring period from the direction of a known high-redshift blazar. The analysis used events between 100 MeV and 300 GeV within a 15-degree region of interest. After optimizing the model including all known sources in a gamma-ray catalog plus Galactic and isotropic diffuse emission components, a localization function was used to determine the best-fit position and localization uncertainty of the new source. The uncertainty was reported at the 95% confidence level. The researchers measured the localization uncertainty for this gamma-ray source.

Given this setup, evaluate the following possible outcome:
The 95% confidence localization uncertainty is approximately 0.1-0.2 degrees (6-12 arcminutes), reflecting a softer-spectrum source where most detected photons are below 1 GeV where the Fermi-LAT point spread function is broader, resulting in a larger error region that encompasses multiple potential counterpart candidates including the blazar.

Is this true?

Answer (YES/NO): YES